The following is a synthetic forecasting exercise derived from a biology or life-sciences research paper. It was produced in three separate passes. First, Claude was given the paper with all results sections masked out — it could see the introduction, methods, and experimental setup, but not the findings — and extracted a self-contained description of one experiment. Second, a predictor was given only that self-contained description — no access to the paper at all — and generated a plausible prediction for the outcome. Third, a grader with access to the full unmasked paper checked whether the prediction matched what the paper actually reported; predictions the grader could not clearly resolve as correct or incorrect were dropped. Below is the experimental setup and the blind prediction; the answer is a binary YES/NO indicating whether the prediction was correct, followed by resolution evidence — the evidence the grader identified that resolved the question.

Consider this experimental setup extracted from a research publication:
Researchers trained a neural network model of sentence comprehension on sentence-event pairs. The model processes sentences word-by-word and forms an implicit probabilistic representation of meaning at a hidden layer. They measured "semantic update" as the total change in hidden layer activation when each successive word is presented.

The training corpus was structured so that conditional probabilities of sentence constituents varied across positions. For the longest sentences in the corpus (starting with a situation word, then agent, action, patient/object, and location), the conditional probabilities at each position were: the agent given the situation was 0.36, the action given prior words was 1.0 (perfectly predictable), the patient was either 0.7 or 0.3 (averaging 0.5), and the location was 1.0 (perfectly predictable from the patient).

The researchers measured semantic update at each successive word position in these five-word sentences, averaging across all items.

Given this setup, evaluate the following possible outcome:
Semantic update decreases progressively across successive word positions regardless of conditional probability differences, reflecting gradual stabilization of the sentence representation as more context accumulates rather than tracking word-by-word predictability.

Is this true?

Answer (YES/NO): YES